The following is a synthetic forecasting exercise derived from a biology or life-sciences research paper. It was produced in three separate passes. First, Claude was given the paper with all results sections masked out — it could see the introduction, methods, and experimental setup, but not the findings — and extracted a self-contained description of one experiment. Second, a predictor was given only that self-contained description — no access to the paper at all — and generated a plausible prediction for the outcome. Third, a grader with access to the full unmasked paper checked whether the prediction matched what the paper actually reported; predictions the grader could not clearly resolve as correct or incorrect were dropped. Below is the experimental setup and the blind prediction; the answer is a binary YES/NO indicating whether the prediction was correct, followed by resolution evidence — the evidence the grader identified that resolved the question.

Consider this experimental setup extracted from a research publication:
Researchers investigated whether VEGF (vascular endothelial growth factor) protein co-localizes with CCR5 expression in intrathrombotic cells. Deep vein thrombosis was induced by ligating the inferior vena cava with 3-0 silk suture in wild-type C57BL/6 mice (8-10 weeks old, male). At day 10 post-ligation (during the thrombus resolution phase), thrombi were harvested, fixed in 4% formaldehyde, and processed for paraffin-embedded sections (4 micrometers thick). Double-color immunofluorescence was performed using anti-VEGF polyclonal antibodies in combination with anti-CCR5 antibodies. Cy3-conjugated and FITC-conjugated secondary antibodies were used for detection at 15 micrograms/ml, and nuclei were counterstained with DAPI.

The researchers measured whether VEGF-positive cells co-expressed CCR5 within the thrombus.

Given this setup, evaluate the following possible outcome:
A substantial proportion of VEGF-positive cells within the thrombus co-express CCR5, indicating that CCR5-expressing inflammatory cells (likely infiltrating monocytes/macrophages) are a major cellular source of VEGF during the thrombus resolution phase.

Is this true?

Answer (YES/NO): YES